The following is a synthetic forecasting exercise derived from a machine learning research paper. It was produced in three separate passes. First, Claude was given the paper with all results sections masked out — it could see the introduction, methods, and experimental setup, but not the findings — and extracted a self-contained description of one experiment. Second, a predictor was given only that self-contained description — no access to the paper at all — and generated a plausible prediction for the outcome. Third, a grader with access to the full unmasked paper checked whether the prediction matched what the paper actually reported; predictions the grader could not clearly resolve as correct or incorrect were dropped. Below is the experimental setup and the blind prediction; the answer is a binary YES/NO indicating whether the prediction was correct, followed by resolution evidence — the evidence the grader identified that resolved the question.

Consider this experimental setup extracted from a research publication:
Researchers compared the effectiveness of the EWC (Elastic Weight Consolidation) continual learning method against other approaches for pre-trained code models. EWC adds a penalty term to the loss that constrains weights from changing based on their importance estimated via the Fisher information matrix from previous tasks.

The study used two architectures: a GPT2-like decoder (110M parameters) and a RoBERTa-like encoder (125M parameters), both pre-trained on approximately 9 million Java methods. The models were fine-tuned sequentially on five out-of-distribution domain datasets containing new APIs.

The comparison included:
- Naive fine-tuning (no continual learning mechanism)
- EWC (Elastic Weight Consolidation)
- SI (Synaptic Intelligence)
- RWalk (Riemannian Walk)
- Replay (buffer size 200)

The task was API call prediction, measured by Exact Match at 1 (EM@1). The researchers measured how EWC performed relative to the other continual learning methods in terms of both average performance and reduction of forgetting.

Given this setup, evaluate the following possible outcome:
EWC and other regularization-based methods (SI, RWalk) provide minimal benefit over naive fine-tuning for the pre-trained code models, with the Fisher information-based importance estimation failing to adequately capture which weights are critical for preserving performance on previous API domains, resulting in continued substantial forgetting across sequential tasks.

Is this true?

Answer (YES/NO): NO